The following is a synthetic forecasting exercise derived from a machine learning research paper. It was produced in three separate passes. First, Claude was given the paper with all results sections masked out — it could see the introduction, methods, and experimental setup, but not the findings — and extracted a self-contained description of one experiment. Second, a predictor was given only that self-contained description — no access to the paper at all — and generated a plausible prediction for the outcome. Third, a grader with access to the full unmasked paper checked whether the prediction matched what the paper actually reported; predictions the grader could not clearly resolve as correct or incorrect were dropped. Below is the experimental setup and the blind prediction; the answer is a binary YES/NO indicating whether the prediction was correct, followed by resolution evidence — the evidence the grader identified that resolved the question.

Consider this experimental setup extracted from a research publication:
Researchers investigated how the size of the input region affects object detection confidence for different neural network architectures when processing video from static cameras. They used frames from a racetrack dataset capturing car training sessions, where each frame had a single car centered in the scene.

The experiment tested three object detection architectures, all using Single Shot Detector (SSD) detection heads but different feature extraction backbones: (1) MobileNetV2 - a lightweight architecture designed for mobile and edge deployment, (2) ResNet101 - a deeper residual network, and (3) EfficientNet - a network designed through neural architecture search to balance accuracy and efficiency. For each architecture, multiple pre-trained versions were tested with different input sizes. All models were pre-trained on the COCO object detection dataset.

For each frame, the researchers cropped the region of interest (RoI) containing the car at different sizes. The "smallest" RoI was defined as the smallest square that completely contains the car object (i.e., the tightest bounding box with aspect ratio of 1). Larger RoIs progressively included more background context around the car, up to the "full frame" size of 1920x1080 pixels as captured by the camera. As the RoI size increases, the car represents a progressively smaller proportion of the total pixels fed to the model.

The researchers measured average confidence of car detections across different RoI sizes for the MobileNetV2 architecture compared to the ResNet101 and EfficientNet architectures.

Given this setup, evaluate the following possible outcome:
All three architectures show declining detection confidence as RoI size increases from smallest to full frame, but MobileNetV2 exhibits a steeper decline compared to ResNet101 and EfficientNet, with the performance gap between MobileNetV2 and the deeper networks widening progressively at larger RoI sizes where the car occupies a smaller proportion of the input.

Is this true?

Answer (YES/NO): YES